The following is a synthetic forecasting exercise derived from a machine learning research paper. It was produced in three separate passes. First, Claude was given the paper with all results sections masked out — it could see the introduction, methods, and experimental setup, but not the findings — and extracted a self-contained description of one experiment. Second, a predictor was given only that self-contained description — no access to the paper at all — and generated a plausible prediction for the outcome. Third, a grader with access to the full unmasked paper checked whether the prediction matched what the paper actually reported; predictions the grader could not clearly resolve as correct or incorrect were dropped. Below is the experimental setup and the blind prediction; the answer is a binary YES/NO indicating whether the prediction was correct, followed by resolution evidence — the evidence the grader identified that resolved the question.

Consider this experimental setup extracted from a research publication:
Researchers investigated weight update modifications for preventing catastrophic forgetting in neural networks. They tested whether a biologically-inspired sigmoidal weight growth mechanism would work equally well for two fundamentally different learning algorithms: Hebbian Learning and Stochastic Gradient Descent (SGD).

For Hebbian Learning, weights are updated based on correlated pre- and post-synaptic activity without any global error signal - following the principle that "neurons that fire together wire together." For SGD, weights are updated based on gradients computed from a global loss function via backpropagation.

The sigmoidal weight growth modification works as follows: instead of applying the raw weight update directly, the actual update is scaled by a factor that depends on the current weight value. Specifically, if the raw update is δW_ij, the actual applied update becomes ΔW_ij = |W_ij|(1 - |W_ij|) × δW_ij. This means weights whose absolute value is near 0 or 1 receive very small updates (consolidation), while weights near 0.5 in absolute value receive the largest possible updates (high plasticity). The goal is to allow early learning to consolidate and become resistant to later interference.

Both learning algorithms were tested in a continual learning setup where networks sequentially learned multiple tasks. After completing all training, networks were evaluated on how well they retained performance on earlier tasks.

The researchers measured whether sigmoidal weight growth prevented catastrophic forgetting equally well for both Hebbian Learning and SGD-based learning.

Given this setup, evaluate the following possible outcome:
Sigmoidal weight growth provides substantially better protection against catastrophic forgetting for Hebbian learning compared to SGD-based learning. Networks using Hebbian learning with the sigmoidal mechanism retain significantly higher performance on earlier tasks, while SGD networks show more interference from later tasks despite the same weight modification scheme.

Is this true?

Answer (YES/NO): YES